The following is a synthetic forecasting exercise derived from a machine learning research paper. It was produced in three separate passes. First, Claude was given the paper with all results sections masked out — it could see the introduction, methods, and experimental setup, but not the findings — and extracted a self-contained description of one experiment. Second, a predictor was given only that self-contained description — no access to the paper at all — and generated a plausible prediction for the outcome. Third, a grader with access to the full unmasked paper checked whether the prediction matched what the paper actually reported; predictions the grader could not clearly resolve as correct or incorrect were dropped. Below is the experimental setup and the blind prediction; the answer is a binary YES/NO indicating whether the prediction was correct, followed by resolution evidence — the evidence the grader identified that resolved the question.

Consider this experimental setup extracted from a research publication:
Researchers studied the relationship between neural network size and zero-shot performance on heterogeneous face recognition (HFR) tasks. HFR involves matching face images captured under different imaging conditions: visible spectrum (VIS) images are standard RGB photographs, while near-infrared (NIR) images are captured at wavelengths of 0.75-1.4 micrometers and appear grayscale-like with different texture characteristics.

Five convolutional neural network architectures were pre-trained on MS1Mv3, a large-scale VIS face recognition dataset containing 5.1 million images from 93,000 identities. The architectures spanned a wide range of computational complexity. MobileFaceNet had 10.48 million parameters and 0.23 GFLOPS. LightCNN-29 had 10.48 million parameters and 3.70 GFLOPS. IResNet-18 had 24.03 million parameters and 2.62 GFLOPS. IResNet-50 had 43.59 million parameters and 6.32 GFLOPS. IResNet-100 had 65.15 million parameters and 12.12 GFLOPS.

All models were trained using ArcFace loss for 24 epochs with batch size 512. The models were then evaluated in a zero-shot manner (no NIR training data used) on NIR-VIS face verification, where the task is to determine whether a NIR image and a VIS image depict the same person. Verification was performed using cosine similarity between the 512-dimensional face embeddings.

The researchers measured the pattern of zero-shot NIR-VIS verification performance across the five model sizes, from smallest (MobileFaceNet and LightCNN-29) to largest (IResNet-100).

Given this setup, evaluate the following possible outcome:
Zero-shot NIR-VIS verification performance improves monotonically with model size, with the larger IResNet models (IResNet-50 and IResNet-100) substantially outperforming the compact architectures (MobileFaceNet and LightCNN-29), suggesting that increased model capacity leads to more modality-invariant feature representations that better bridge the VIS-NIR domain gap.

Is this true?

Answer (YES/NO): YES